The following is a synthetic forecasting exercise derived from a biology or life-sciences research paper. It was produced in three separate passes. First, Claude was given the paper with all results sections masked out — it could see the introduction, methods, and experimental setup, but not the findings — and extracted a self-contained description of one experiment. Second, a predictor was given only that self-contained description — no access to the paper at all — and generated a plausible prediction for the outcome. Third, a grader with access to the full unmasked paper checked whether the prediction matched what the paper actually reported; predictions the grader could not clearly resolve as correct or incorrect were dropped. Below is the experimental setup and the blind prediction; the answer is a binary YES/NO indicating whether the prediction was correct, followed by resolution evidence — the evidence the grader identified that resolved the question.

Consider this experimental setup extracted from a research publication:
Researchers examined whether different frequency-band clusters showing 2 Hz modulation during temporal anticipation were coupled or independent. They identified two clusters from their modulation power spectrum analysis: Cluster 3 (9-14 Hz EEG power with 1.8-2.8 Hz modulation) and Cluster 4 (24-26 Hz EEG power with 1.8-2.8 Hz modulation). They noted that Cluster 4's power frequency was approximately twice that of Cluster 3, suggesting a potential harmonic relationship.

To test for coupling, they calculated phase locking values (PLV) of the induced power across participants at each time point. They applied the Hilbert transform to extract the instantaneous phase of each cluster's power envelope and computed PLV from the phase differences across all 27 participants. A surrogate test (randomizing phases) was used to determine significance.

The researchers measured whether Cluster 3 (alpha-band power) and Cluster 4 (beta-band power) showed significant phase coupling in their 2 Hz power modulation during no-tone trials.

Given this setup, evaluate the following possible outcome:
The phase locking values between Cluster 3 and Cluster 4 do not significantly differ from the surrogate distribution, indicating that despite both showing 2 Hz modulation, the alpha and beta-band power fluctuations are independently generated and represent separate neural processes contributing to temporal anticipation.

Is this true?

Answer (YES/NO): NO